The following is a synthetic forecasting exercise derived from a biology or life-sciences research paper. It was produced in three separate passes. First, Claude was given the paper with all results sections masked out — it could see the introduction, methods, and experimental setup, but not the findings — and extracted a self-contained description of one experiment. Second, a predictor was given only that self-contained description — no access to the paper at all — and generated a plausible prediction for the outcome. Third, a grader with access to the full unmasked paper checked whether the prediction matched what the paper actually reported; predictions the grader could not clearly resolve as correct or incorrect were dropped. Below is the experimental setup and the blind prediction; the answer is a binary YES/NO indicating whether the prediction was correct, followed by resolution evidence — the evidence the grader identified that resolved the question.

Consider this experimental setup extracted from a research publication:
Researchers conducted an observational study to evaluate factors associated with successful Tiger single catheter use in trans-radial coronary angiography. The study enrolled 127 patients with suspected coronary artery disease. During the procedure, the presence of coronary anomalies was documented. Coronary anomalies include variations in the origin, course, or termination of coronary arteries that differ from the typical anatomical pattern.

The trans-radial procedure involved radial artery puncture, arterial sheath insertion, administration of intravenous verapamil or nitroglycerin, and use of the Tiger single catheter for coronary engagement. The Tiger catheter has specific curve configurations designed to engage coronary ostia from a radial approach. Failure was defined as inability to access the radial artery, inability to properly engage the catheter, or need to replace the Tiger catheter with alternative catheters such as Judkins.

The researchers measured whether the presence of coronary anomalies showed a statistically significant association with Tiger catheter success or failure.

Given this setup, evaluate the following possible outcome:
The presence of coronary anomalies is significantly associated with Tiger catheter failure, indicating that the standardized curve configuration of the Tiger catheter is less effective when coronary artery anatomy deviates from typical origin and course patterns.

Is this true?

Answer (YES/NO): NO